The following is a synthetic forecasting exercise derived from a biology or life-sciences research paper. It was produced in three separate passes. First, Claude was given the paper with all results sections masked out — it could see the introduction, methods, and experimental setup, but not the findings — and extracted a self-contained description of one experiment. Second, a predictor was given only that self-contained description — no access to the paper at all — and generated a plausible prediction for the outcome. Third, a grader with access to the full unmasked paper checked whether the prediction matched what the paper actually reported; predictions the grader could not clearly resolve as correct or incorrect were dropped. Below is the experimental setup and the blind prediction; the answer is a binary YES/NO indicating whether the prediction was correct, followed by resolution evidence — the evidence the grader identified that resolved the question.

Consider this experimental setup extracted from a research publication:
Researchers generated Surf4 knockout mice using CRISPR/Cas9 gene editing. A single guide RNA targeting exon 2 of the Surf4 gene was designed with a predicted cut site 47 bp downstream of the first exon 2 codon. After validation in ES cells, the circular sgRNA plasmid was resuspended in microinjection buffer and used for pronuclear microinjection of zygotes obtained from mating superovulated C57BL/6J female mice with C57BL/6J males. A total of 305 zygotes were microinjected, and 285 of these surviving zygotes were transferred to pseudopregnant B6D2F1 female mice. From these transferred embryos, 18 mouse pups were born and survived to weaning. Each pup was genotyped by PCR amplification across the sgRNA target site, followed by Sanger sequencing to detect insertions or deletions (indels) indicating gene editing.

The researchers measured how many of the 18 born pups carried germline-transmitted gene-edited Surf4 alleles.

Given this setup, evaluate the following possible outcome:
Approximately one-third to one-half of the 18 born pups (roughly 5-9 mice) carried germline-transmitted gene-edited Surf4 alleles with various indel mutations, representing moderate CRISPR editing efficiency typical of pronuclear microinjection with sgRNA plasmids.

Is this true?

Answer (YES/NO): NO